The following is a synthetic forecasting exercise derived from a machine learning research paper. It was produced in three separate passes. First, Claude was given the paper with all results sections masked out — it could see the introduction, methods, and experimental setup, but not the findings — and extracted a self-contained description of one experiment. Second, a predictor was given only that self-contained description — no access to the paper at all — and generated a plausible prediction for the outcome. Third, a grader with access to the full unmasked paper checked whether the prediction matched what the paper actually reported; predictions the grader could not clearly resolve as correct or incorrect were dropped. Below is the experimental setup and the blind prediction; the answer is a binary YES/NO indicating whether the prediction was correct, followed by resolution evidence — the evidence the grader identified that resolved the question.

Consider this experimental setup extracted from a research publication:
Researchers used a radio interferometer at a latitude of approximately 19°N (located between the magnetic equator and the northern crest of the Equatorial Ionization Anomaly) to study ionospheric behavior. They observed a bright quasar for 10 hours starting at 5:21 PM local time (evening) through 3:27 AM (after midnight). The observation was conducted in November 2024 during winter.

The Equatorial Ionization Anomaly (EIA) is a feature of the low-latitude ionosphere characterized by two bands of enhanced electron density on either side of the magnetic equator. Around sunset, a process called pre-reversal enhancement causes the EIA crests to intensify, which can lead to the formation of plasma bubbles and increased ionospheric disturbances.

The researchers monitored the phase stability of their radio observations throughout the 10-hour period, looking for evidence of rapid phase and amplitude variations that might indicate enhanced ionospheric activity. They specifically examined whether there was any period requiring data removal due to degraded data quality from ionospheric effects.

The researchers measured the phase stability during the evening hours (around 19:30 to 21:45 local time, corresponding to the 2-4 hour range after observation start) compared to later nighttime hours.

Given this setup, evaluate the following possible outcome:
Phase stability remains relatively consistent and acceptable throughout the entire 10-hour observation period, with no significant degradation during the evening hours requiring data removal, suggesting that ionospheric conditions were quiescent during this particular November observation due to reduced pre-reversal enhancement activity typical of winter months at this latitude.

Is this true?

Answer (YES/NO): NO